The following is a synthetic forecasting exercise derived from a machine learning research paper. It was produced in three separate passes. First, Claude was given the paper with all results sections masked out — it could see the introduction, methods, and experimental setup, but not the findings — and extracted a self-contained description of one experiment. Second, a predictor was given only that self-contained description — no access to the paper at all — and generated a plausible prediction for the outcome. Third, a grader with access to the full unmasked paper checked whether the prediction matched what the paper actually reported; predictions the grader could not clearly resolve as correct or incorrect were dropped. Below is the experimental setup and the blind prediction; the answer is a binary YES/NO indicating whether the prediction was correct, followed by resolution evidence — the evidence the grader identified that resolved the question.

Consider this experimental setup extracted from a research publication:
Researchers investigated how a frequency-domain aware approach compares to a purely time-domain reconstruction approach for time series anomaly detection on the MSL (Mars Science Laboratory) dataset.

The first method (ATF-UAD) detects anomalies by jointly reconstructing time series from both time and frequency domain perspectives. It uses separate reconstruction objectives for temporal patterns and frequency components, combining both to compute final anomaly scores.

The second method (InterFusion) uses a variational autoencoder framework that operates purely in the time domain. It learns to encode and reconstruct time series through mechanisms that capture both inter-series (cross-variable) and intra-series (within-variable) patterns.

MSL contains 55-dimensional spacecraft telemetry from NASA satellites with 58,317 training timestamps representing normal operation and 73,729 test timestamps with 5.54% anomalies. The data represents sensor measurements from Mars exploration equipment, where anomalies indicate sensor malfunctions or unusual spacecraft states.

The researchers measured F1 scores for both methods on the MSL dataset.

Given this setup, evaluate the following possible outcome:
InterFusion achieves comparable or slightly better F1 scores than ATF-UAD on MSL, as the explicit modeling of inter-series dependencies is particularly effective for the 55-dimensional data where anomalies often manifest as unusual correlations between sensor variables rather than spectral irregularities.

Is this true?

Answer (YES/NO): NO